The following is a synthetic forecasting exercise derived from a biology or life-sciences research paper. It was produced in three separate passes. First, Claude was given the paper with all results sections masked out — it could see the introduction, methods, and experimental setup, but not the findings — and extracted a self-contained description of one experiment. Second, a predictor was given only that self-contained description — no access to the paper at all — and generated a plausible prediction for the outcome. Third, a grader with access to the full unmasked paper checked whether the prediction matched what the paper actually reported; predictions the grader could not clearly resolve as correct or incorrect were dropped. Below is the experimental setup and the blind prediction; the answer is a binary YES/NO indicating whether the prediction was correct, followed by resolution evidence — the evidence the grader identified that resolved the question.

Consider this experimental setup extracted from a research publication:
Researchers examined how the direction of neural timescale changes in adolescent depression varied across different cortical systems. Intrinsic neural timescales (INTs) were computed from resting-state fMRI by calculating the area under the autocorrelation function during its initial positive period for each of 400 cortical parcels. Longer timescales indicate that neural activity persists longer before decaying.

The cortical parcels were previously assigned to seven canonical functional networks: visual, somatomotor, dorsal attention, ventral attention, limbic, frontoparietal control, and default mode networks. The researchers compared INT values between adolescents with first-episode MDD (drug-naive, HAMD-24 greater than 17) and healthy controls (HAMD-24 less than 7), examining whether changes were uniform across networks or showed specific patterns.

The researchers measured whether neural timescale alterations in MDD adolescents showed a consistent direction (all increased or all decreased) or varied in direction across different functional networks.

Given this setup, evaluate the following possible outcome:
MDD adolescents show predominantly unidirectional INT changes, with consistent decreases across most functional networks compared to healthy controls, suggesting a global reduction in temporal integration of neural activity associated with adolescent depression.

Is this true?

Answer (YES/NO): YES